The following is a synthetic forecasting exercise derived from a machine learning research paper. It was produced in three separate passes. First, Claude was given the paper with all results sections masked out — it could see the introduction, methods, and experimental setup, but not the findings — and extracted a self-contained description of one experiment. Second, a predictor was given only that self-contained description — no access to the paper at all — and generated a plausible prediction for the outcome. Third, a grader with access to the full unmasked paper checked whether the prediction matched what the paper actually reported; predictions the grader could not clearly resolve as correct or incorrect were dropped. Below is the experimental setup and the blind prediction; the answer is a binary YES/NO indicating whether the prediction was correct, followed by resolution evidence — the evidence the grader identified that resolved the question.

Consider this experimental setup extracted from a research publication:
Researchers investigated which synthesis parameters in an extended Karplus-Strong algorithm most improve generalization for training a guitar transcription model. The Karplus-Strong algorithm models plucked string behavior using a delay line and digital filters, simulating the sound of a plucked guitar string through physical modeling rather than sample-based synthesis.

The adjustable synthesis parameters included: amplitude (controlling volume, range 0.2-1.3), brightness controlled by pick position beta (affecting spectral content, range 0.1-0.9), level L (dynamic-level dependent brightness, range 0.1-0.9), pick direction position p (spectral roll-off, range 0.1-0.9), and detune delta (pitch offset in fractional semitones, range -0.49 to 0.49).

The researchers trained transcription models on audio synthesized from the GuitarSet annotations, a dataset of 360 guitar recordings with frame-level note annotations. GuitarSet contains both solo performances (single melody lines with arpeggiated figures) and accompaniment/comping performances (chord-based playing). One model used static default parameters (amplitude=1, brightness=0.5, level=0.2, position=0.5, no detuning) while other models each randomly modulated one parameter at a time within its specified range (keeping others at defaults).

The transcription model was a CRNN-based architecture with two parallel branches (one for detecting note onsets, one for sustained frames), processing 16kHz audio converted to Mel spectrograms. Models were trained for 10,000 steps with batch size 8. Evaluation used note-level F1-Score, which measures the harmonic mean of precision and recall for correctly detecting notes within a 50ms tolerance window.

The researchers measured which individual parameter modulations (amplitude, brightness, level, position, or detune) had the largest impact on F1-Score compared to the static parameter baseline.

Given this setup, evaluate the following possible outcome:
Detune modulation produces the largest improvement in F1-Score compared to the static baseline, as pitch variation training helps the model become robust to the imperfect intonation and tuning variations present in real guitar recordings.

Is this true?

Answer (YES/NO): NO